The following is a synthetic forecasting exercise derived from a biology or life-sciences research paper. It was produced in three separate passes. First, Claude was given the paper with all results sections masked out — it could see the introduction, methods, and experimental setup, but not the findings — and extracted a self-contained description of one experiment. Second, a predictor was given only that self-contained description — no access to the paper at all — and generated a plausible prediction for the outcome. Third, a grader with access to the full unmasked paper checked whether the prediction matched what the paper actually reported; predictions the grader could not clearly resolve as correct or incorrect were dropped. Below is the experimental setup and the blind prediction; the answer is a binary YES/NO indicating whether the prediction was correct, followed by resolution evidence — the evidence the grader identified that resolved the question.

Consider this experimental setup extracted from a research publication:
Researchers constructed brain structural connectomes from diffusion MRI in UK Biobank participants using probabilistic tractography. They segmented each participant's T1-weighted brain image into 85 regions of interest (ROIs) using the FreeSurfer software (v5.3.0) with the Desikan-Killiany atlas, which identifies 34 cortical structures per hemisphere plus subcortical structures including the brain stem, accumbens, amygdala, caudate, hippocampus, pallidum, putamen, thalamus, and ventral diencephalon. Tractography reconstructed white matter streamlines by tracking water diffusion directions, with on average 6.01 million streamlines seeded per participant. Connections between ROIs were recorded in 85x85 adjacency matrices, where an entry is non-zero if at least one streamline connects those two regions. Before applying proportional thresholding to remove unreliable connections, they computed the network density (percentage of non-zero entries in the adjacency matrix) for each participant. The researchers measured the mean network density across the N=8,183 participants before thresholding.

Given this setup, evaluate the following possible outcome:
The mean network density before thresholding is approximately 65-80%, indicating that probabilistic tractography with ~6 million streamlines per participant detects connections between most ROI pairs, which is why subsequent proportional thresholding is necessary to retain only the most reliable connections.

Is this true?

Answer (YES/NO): YES